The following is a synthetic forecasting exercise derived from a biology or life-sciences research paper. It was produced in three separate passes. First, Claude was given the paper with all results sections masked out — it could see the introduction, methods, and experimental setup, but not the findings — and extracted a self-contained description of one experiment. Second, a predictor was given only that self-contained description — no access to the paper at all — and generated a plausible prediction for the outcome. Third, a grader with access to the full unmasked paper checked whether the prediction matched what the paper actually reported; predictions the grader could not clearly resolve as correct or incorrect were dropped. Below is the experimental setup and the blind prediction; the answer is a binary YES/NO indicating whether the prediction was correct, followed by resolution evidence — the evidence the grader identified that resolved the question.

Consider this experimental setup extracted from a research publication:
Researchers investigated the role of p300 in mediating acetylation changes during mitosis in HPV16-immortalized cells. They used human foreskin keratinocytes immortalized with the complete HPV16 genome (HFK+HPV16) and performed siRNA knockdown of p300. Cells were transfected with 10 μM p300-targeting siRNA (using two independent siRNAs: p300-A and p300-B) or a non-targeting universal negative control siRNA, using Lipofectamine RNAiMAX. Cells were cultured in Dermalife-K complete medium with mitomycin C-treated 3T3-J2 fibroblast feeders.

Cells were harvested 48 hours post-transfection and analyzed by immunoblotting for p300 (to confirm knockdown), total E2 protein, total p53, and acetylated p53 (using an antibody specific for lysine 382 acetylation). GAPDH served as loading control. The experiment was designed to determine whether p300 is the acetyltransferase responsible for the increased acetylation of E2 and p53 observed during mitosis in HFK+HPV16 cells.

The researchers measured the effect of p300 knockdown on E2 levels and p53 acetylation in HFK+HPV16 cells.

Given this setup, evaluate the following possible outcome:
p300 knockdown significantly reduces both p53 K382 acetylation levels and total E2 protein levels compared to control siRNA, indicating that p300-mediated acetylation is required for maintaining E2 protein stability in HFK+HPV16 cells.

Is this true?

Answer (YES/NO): YES